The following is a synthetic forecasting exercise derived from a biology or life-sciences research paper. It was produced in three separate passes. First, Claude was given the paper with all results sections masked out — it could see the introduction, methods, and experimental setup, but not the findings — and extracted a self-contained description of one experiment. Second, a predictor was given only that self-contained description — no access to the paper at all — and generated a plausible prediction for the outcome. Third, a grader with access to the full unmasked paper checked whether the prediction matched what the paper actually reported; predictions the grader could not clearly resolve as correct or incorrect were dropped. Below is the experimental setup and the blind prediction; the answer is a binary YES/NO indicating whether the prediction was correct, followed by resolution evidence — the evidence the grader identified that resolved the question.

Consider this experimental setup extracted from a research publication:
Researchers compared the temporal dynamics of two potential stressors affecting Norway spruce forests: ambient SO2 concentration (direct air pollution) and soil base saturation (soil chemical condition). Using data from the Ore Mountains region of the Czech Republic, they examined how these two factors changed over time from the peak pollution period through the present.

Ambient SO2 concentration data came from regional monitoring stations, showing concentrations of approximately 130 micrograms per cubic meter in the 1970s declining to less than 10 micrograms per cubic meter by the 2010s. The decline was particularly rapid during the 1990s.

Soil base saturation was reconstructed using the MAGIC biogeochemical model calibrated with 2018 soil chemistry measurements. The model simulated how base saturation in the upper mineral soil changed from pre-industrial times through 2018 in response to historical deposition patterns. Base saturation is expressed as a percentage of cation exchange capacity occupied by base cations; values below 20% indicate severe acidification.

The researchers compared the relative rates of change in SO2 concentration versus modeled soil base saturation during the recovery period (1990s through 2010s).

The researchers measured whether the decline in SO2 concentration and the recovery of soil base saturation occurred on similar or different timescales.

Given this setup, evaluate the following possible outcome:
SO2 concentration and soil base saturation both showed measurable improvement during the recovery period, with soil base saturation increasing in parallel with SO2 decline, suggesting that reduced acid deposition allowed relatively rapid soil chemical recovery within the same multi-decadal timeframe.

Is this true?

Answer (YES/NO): NO